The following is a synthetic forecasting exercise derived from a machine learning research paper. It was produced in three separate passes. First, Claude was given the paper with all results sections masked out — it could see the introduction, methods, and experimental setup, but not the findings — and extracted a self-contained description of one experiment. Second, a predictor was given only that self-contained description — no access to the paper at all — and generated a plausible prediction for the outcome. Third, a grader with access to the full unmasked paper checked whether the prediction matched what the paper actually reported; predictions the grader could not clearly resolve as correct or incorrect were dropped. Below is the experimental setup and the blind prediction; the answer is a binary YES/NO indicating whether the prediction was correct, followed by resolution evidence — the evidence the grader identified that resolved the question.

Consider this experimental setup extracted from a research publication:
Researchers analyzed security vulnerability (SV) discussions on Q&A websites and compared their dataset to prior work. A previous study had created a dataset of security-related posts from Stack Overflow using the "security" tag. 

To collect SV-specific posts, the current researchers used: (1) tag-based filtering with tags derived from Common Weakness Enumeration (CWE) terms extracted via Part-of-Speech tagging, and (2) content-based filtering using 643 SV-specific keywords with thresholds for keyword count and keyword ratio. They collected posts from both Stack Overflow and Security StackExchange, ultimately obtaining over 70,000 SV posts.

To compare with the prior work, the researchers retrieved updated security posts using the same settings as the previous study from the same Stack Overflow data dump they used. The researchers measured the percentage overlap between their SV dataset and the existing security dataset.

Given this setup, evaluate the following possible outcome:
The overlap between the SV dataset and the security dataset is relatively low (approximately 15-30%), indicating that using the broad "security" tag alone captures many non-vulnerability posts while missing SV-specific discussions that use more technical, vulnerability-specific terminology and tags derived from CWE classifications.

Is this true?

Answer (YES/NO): YES